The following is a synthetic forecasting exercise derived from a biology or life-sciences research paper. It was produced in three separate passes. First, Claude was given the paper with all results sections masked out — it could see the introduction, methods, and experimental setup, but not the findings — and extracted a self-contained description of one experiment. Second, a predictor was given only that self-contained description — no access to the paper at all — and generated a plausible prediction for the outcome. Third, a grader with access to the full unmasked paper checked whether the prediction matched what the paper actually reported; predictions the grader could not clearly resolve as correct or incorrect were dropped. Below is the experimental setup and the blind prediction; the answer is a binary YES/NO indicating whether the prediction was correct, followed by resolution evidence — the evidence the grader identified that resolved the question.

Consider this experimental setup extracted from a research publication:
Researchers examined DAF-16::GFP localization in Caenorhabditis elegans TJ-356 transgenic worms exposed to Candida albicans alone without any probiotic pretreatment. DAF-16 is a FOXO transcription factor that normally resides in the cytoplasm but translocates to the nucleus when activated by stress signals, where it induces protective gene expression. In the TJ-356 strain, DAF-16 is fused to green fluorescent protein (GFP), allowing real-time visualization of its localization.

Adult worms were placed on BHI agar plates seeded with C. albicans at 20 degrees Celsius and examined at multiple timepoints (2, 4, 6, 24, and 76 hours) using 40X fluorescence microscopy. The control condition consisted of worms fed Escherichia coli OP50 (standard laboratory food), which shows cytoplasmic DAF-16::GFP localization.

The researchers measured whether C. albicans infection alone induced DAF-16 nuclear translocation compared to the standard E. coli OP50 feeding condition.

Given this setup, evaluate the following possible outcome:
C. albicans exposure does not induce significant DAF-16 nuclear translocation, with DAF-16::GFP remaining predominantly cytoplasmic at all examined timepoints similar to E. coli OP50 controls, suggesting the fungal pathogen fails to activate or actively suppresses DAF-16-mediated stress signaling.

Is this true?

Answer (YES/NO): NO